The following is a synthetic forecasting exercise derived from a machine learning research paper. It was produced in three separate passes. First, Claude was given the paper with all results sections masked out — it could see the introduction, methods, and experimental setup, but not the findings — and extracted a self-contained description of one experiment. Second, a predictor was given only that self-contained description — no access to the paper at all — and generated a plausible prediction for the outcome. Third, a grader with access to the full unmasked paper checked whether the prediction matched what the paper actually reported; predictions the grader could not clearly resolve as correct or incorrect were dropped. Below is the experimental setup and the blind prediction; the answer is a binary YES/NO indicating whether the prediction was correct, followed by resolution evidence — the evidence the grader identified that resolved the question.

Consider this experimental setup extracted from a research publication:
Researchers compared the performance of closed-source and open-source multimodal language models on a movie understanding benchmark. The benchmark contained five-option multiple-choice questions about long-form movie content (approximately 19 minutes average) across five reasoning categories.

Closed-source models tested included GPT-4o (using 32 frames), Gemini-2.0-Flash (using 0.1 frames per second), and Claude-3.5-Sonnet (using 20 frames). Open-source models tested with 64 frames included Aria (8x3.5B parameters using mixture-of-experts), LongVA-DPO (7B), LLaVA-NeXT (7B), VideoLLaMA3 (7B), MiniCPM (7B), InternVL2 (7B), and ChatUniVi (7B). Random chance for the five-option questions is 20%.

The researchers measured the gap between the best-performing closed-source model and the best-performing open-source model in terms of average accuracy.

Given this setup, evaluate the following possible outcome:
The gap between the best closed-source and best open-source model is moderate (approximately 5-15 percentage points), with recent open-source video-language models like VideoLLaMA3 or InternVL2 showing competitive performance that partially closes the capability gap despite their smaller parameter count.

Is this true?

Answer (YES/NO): NO